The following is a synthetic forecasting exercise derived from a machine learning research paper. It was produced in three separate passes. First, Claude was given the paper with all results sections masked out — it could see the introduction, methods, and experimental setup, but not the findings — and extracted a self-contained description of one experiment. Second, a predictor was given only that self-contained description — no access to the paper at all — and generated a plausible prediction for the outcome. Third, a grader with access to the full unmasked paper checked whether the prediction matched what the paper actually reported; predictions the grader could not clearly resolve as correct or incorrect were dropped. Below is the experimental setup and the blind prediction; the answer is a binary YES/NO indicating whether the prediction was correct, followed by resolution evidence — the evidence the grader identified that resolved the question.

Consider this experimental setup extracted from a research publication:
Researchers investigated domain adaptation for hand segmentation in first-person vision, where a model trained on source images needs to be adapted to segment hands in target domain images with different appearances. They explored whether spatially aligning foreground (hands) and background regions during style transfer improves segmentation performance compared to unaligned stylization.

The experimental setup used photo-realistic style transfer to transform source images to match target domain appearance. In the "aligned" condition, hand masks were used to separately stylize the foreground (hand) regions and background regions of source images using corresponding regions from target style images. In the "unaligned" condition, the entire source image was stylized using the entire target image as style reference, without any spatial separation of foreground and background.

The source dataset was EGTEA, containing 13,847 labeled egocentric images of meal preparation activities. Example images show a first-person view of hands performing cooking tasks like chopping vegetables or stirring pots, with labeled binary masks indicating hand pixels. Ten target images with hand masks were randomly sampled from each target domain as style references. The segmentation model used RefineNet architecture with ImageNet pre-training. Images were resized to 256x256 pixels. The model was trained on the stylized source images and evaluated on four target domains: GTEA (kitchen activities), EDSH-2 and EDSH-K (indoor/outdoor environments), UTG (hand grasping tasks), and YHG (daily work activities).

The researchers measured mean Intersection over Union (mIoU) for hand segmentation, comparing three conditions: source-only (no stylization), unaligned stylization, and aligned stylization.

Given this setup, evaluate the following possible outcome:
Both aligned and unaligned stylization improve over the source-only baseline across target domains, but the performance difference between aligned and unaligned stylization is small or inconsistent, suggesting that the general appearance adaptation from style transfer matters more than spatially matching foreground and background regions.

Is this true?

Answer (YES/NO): NO